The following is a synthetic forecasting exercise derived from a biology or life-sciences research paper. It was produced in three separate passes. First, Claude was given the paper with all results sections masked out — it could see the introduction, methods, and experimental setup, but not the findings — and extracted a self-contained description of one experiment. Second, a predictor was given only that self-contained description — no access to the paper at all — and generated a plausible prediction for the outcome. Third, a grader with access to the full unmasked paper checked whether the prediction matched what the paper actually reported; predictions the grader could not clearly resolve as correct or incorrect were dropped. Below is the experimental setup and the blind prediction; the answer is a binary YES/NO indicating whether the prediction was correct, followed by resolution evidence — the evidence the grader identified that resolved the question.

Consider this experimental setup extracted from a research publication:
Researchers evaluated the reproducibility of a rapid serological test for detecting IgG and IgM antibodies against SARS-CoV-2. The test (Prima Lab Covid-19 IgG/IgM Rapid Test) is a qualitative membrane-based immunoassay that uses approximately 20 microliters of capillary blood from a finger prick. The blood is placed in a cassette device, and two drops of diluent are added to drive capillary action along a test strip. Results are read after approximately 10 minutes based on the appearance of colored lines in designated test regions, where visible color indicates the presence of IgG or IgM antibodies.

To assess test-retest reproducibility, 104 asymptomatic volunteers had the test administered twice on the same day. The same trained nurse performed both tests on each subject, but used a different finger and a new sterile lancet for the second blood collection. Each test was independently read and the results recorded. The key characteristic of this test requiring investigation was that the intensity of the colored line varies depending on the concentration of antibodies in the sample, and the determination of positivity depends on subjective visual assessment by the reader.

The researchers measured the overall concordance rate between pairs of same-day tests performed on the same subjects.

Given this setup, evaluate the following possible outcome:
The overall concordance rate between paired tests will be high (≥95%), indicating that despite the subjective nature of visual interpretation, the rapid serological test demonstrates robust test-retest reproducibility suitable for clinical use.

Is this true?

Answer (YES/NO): NO